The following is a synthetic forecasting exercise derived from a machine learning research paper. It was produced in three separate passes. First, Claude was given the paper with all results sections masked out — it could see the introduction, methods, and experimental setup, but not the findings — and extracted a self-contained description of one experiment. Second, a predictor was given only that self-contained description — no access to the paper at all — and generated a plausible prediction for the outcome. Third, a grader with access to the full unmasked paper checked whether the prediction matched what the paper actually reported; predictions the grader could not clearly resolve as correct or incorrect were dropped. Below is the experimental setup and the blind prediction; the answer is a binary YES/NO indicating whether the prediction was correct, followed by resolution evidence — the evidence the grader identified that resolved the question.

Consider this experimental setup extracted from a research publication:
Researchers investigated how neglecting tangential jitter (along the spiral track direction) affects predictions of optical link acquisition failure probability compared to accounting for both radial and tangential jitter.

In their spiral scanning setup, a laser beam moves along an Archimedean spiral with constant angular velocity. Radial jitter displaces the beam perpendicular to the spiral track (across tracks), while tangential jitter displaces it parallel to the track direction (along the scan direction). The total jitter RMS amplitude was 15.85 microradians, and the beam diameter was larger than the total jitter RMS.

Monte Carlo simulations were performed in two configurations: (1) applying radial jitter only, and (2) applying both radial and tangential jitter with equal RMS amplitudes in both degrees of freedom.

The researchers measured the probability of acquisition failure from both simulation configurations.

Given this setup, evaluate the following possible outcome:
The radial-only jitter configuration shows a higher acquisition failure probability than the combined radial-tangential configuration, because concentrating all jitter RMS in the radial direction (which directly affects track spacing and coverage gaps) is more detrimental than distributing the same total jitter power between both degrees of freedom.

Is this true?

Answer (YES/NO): NO